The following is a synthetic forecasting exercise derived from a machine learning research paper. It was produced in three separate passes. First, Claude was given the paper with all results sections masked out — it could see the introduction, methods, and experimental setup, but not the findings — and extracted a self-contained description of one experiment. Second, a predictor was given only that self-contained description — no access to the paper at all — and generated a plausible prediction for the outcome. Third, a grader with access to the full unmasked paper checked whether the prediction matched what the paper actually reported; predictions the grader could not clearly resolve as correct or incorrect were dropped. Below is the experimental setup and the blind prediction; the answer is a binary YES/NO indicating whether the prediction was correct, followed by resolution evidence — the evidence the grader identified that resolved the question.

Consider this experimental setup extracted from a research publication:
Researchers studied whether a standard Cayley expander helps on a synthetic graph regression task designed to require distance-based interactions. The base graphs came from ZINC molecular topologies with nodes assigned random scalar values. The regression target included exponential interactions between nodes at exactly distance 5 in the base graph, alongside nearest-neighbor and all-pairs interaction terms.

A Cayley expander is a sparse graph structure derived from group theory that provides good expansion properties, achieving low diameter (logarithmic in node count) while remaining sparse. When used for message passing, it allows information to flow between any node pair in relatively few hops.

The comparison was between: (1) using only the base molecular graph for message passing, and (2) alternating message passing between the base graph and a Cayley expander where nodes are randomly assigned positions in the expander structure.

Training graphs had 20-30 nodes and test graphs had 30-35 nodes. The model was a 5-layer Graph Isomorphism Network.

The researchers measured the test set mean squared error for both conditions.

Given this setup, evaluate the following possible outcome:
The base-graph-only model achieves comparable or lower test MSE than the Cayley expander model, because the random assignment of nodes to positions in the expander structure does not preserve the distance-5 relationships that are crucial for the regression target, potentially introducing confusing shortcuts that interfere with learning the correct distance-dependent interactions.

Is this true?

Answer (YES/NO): NO